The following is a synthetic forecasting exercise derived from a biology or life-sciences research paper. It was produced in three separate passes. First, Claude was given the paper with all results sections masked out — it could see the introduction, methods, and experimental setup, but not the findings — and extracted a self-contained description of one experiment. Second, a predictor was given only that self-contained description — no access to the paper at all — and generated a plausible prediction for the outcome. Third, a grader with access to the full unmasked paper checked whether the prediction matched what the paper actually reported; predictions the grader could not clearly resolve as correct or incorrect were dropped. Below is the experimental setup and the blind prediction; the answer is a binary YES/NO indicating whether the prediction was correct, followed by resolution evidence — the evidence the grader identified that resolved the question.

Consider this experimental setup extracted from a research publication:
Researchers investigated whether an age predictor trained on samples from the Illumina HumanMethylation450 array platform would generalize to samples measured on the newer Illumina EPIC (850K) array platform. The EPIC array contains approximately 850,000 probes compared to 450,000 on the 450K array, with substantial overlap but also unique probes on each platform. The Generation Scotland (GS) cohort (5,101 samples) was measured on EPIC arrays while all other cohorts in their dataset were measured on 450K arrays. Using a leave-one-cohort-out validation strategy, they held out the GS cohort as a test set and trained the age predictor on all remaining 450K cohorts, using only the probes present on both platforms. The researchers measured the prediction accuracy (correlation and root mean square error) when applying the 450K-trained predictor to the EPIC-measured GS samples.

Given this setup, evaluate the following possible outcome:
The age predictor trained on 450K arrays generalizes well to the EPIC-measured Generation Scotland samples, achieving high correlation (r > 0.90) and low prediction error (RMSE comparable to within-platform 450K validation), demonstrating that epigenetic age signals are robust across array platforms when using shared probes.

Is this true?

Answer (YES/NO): YES